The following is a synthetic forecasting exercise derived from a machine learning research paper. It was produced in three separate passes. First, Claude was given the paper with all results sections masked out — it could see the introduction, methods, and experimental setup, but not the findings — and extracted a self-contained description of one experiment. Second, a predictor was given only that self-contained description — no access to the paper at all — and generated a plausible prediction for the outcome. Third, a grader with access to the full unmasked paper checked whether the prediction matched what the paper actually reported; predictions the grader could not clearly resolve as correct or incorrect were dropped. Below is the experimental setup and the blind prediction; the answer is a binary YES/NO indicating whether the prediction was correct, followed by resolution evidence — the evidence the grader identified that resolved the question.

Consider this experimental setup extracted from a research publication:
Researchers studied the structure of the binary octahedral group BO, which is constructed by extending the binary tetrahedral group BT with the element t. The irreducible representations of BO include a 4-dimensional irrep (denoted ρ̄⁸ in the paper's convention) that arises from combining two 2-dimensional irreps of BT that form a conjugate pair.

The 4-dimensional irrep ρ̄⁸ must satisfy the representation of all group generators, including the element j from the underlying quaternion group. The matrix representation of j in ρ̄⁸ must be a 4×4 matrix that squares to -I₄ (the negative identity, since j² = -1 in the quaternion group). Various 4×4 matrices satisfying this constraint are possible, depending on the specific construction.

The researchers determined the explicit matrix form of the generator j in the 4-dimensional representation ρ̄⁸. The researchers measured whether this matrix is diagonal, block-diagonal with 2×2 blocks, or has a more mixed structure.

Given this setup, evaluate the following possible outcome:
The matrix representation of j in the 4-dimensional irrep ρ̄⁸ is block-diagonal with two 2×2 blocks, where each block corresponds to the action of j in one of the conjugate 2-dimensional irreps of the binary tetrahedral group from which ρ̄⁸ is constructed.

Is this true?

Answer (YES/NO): NO